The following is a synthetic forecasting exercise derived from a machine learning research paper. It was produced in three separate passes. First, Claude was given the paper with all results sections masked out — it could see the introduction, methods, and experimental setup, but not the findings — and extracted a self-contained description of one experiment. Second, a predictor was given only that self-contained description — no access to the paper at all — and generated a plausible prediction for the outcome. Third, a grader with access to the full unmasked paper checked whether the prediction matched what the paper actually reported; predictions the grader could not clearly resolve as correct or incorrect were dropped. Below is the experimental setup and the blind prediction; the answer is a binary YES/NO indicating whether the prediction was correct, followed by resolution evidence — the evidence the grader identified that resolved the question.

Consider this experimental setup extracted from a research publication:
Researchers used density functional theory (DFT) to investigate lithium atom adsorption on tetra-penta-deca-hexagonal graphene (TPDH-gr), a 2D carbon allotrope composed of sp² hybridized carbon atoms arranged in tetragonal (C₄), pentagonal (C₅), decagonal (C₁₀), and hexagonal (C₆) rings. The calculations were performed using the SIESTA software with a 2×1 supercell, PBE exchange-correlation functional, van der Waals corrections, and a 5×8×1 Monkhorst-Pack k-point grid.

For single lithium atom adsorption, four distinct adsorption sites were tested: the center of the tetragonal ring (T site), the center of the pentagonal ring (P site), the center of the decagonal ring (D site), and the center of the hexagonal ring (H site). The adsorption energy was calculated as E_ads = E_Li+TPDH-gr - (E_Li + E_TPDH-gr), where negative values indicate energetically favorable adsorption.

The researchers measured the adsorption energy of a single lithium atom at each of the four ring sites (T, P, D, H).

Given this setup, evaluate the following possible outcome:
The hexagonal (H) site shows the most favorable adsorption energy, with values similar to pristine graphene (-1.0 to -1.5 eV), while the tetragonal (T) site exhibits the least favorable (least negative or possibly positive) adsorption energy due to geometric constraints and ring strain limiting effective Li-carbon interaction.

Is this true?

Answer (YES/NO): NO